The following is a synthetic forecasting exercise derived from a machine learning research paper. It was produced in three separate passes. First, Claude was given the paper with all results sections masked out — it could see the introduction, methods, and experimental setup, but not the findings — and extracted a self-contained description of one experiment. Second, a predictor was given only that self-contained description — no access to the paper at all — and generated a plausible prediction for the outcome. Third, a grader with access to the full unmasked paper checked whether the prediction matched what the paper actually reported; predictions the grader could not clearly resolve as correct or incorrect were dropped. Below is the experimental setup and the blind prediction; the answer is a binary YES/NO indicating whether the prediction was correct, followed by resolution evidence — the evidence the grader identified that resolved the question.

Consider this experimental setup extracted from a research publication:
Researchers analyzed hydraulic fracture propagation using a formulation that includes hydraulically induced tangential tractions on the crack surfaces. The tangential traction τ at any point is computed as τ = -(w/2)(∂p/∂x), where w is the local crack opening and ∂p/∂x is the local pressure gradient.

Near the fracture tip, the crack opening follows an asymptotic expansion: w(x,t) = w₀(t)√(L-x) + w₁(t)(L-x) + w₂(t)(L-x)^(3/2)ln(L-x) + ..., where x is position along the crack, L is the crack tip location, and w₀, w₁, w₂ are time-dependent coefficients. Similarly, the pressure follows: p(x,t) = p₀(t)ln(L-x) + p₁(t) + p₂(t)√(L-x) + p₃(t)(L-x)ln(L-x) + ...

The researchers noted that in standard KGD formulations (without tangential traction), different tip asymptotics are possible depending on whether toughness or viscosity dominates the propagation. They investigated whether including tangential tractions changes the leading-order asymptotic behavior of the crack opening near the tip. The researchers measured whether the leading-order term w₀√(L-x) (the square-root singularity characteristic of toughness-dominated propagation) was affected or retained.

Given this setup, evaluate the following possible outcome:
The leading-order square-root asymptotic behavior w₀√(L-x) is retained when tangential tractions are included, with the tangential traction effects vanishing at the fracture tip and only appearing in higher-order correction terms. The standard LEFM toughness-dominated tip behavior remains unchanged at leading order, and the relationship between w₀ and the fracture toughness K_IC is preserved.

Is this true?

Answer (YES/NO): NO